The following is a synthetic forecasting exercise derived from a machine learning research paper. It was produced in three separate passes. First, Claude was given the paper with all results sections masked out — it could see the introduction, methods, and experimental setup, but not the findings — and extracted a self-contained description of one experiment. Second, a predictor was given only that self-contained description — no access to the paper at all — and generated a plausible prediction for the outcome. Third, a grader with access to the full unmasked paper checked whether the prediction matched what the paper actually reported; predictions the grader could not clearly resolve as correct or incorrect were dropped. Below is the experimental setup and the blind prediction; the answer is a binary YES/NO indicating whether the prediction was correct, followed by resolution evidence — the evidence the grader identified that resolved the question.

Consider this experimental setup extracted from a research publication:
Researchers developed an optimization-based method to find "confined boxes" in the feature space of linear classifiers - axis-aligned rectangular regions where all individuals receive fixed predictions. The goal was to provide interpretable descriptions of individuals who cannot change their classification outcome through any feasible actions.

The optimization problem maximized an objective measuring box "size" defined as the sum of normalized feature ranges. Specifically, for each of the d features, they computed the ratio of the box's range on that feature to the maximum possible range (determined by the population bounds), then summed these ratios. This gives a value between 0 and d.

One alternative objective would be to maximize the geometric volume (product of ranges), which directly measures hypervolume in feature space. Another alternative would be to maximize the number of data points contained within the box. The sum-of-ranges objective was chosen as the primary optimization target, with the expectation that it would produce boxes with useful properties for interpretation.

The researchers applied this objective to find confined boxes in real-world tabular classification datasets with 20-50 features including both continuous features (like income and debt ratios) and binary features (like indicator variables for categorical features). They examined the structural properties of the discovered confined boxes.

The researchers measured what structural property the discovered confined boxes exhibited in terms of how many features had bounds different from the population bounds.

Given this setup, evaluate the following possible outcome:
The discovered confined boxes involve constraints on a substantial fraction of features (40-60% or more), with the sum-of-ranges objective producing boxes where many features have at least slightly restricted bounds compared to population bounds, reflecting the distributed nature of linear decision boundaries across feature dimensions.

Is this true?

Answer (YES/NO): NO